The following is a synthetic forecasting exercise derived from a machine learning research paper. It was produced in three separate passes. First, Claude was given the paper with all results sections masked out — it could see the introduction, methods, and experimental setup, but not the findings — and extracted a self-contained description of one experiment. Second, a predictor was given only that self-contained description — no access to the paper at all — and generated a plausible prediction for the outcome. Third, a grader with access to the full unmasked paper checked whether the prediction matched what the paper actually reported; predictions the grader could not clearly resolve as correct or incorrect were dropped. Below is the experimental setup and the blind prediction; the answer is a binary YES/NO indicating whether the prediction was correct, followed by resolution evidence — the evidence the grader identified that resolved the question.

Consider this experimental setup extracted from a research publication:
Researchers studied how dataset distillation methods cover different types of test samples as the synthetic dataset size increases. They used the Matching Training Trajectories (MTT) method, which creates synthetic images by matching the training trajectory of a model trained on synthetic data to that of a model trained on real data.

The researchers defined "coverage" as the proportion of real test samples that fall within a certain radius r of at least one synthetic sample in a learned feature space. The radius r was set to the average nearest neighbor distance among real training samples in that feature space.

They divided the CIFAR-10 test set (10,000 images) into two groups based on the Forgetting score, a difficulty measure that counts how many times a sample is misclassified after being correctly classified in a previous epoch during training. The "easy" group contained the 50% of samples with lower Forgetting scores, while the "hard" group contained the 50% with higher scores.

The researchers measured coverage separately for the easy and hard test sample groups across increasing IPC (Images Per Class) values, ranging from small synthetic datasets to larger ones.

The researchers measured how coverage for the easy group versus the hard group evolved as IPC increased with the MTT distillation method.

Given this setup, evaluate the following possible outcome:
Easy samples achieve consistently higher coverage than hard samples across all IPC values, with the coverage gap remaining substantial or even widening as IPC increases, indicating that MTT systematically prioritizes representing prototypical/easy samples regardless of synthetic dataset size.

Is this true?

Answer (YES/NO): YES